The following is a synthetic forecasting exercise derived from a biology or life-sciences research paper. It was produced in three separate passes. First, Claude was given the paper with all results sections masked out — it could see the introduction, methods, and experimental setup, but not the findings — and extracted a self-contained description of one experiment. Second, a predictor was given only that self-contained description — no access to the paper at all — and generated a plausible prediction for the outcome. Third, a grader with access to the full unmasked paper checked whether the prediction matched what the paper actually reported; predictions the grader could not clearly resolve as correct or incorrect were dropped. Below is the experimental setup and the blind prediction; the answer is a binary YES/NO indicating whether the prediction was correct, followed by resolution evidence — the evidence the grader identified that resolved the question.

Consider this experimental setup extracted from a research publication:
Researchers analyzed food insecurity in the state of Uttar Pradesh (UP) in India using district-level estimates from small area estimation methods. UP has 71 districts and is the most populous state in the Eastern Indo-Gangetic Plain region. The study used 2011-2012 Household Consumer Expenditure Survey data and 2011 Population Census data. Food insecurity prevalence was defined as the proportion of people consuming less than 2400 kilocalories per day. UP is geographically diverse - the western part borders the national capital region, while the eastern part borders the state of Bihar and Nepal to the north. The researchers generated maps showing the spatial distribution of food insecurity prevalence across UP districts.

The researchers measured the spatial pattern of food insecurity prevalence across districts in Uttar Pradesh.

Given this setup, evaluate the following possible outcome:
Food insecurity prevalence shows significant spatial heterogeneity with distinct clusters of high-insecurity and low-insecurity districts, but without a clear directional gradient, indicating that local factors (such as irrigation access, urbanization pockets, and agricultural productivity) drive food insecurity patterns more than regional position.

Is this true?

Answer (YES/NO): NO